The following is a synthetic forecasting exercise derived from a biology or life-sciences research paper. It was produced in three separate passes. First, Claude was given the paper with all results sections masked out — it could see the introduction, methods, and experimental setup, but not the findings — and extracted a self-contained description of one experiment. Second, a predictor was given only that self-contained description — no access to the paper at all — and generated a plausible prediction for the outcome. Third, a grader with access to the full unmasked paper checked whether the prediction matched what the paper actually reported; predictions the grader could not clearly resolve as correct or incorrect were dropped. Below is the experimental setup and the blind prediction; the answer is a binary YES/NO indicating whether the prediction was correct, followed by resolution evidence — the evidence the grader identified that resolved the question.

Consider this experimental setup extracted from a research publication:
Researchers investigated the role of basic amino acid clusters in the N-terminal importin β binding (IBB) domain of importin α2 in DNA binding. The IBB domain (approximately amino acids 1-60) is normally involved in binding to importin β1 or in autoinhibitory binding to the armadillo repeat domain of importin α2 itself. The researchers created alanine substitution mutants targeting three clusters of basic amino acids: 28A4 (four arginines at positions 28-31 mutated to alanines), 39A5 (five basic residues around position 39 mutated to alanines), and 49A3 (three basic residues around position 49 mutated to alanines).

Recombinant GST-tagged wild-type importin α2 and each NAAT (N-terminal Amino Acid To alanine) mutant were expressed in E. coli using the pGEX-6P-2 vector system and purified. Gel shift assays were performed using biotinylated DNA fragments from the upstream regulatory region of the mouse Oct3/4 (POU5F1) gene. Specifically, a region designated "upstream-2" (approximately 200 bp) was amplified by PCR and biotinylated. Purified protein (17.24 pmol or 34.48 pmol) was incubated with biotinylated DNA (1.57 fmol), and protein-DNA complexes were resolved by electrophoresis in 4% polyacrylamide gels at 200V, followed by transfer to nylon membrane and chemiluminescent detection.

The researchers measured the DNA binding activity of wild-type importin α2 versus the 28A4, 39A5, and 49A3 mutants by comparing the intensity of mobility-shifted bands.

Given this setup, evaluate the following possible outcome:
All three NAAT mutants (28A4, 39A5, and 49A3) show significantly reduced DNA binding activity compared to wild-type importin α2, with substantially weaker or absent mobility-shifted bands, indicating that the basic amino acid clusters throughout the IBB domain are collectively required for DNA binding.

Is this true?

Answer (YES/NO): NO